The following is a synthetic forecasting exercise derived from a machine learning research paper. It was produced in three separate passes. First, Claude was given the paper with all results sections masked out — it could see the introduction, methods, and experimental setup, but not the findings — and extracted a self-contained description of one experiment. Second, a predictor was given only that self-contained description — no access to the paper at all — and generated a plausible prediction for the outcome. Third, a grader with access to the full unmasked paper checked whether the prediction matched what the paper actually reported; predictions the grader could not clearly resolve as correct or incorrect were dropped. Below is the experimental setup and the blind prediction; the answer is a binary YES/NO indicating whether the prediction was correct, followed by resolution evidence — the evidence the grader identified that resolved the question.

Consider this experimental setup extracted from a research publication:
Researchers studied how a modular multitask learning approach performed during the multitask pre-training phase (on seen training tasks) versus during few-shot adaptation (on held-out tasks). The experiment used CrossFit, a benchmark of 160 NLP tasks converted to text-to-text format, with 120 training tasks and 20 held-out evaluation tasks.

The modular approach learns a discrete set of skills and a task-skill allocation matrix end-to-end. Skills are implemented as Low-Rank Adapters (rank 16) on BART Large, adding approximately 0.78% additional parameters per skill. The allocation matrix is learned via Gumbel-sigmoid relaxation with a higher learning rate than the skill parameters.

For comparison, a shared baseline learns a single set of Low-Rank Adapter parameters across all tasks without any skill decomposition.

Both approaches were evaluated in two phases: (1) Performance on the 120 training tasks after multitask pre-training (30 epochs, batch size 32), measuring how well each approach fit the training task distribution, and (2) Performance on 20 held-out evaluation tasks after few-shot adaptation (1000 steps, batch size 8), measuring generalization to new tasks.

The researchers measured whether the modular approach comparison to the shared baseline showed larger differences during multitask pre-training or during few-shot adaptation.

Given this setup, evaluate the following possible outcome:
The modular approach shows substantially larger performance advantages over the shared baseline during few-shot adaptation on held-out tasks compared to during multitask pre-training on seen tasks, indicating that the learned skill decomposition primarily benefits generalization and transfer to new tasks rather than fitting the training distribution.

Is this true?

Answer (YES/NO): NO